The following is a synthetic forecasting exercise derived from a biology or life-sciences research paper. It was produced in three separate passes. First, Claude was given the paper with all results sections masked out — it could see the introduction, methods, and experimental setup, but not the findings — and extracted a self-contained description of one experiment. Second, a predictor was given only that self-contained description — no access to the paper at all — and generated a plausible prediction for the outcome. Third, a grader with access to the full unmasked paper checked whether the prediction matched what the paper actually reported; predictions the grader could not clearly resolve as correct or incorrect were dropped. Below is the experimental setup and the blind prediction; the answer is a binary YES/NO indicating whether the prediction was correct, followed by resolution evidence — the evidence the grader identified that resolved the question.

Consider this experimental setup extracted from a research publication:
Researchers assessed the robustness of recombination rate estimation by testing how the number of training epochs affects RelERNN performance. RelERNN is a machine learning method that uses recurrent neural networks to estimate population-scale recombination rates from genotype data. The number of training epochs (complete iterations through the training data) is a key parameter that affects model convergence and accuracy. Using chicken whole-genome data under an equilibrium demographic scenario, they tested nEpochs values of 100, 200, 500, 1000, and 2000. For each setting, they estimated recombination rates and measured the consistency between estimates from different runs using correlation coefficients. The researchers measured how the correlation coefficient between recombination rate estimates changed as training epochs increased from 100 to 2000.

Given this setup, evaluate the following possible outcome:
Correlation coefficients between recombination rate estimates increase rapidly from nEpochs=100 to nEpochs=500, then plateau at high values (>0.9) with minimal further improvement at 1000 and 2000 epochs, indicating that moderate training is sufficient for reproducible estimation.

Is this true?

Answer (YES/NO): YES